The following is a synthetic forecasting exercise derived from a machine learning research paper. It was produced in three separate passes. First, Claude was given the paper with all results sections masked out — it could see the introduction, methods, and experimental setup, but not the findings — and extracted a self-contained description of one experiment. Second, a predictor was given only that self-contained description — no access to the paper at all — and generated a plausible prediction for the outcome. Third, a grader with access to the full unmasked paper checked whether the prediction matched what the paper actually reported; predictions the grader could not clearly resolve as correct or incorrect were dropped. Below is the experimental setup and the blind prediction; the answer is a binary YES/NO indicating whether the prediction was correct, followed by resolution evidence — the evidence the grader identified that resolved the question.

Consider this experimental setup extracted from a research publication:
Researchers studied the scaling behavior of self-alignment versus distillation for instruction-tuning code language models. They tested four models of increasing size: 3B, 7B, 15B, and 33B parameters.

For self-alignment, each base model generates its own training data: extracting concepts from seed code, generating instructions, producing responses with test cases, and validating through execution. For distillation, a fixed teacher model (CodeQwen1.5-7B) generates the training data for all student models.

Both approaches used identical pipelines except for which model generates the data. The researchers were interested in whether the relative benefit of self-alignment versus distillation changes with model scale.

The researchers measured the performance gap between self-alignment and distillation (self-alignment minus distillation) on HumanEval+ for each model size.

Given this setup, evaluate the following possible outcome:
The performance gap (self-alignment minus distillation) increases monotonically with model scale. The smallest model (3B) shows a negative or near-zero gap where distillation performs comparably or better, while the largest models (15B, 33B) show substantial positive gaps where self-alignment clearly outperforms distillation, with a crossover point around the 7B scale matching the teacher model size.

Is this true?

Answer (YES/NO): NO